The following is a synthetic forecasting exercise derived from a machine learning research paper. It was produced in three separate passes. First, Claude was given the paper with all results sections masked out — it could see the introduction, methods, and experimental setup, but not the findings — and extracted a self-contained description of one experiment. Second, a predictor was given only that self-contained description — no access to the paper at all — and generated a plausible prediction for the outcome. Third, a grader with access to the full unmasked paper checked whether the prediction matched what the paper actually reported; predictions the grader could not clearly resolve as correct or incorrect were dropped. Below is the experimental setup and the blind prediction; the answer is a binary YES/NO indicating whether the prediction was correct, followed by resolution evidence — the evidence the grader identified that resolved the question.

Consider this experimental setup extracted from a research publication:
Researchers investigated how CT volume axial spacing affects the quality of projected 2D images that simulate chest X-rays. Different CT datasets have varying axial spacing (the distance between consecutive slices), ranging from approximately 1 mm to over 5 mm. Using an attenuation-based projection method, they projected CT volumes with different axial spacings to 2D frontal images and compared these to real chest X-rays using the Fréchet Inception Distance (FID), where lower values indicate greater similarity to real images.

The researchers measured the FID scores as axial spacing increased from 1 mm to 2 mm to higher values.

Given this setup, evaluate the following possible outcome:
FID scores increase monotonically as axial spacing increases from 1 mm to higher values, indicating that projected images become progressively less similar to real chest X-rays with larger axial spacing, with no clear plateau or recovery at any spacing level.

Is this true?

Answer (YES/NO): YES